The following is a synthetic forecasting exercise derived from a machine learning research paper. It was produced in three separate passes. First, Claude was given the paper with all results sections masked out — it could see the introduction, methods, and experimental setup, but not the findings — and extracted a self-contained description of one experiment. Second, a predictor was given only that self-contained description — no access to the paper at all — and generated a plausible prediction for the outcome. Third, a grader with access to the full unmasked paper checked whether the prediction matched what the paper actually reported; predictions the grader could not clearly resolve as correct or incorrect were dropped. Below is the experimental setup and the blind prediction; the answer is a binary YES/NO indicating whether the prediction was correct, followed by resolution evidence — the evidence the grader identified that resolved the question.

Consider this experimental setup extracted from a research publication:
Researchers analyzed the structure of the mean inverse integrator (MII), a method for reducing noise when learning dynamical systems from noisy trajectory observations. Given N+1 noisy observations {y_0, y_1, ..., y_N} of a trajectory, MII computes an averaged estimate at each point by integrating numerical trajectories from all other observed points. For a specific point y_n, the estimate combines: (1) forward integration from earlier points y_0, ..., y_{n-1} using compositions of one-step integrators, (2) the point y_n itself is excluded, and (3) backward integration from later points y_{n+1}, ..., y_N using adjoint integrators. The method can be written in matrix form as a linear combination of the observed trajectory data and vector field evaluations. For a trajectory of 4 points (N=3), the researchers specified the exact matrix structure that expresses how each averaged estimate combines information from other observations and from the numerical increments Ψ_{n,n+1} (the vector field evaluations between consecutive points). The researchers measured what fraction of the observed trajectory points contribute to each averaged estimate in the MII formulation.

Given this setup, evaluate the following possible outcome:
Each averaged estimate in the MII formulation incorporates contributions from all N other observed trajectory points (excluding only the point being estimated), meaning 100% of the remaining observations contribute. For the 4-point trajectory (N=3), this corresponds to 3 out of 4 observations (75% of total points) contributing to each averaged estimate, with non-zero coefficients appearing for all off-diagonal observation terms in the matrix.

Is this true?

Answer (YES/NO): YES